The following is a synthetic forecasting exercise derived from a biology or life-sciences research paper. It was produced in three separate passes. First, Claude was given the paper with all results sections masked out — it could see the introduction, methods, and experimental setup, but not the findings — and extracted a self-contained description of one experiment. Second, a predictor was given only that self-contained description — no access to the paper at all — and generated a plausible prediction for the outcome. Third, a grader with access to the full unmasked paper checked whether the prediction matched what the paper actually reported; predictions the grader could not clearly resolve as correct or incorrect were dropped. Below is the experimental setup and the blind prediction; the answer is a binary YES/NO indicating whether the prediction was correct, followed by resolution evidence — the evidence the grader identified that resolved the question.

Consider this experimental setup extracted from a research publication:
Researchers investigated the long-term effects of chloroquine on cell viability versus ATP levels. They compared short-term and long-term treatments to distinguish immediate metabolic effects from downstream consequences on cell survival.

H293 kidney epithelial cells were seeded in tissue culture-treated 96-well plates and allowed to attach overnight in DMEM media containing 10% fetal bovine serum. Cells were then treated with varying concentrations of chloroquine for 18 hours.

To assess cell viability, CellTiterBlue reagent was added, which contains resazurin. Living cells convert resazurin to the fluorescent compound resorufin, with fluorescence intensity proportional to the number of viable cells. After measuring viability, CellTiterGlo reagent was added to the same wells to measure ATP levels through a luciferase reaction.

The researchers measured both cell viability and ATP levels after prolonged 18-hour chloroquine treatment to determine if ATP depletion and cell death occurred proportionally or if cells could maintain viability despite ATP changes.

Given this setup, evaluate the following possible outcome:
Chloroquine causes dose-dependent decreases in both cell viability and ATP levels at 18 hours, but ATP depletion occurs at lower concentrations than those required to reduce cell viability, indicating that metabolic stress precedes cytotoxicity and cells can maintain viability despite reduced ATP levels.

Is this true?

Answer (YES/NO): NO